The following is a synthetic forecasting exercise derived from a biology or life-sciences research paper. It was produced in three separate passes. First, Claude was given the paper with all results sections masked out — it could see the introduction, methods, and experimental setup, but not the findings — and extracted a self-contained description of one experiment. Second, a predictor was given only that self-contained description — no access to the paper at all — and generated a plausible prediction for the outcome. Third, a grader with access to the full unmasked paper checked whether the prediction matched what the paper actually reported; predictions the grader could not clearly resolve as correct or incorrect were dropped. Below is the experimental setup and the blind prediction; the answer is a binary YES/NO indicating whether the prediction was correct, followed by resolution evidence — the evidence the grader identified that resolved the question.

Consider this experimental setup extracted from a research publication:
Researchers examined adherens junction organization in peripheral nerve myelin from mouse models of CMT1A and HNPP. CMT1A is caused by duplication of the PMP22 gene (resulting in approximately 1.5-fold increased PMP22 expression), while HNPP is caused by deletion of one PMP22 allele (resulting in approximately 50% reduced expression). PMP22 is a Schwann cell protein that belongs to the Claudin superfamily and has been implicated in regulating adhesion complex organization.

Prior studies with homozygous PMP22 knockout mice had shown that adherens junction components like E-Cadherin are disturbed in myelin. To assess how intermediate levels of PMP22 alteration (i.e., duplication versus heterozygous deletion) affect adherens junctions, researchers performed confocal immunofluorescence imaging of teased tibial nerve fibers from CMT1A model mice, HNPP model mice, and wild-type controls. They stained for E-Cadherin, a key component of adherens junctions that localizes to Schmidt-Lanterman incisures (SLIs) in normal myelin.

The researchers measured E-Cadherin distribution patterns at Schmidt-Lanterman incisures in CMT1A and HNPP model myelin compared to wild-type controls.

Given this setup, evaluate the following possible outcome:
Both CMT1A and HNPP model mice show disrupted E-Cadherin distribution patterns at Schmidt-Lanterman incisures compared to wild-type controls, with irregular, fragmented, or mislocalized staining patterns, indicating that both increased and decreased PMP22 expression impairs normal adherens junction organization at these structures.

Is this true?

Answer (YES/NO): NO